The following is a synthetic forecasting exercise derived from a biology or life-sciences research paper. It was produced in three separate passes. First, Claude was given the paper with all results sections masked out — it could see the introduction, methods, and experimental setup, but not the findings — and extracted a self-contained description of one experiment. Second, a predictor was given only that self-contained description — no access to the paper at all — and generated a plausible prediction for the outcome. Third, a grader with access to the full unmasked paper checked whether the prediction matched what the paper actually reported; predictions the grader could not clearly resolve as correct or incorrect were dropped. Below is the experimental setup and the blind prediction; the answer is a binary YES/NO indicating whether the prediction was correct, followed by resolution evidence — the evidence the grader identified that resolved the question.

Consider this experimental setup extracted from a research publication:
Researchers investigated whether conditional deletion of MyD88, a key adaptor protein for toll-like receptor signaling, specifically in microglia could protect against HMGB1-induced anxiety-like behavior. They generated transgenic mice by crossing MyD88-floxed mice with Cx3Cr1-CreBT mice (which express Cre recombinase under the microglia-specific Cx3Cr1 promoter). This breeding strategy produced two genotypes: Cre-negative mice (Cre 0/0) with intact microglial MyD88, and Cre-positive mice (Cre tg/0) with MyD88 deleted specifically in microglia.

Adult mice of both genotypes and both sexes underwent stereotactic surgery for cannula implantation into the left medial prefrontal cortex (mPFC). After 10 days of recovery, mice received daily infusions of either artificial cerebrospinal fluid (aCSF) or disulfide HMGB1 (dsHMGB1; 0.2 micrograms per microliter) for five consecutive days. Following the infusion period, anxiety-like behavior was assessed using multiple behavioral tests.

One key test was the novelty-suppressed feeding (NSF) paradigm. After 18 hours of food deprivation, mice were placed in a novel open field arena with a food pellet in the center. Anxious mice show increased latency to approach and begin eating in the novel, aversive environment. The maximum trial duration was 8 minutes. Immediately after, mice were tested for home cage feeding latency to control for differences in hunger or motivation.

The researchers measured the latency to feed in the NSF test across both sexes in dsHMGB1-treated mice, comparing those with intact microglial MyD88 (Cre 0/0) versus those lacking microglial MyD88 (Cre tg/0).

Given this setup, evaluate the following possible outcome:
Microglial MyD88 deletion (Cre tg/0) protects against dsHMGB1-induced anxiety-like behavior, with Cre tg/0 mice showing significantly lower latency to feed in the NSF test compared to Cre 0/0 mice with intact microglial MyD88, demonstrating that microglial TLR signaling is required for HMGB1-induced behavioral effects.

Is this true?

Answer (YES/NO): NO